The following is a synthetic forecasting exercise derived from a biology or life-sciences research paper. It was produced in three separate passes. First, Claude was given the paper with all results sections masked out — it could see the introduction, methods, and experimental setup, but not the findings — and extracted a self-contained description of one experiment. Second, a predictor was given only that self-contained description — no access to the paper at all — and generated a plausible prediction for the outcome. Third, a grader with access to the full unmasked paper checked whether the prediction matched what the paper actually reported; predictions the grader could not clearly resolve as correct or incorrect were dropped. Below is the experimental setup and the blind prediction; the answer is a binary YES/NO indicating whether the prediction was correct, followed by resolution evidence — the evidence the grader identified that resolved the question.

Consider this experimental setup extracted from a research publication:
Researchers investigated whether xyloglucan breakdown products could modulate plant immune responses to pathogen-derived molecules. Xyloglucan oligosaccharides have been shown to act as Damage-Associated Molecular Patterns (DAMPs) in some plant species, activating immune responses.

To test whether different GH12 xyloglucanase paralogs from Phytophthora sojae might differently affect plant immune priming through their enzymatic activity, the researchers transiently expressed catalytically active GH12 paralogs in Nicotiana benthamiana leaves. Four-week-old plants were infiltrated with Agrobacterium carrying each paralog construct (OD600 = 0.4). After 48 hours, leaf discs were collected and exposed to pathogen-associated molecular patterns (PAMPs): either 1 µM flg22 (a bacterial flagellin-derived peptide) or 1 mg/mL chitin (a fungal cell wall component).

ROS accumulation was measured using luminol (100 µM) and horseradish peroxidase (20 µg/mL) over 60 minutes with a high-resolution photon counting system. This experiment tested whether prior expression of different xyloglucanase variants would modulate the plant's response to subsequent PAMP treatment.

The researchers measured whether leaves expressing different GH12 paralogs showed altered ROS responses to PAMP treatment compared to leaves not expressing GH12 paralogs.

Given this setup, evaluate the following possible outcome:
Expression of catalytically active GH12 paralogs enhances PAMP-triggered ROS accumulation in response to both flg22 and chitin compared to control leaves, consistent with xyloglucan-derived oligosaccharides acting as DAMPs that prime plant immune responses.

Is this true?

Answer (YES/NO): NO